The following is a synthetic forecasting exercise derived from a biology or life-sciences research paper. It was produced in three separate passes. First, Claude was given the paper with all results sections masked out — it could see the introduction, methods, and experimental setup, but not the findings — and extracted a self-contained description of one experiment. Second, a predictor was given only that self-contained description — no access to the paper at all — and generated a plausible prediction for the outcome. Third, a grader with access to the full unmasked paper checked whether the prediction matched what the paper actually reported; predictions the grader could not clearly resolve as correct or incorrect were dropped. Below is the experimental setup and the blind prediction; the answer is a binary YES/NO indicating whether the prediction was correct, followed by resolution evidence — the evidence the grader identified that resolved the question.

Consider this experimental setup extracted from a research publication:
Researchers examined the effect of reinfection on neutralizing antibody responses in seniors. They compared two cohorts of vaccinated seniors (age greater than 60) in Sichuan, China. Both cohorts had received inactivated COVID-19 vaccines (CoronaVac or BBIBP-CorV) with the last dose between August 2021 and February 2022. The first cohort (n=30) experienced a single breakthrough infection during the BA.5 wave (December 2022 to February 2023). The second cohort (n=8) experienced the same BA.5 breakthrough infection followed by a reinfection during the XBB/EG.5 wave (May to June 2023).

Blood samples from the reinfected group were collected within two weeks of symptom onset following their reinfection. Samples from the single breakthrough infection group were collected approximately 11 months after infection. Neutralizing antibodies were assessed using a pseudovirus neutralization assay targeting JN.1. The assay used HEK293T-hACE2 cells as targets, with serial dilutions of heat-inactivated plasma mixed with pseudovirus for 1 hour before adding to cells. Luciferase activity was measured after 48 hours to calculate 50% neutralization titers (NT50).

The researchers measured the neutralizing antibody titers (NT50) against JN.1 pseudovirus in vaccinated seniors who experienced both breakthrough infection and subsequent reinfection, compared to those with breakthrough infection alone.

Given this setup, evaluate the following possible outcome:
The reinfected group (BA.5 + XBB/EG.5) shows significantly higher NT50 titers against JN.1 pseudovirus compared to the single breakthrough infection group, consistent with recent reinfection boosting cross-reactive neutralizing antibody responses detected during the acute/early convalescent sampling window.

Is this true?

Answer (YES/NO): YES